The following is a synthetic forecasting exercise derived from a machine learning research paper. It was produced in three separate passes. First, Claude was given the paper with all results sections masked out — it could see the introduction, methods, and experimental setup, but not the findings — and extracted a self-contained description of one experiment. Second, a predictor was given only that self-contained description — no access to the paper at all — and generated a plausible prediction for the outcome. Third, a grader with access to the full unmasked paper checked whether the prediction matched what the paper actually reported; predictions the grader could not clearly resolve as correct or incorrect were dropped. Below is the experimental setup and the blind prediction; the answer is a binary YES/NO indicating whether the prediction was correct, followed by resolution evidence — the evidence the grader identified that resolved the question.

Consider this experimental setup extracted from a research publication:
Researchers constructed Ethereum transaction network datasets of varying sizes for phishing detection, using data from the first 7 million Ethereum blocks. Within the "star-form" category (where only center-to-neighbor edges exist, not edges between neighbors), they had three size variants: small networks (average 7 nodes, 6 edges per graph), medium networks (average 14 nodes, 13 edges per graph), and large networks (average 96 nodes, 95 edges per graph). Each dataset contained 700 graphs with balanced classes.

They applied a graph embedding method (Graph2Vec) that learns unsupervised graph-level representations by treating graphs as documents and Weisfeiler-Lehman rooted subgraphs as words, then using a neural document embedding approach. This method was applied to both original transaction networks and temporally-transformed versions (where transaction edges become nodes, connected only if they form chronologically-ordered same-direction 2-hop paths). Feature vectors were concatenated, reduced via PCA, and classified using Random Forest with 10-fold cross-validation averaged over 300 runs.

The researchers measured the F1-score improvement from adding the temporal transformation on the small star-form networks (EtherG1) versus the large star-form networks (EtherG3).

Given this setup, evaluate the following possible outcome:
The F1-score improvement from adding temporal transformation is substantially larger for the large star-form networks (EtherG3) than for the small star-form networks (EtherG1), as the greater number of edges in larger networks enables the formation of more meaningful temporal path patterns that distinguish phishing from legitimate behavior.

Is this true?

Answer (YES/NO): YES